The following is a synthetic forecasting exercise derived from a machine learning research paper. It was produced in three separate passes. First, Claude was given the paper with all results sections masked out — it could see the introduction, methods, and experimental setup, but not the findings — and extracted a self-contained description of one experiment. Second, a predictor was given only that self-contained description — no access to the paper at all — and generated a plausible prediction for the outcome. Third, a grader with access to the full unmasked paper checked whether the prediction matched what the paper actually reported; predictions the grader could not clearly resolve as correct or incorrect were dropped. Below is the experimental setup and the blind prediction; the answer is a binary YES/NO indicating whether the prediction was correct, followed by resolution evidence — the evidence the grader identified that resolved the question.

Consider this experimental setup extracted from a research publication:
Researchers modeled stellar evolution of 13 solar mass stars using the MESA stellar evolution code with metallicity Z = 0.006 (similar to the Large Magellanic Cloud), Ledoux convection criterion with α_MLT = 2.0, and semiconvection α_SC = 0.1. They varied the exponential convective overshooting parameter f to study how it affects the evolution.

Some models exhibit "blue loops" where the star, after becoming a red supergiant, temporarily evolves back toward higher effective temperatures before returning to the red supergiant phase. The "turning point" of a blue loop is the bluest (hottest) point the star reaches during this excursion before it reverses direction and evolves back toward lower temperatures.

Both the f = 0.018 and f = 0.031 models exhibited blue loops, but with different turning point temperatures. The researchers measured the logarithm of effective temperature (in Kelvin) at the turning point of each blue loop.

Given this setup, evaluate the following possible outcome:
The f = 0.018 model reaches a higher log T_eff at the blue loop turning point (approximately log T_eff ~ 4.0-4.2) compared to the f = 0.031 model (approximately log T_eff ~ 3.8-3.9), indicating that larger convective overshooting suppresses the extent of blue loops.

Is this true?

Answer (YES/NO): NO